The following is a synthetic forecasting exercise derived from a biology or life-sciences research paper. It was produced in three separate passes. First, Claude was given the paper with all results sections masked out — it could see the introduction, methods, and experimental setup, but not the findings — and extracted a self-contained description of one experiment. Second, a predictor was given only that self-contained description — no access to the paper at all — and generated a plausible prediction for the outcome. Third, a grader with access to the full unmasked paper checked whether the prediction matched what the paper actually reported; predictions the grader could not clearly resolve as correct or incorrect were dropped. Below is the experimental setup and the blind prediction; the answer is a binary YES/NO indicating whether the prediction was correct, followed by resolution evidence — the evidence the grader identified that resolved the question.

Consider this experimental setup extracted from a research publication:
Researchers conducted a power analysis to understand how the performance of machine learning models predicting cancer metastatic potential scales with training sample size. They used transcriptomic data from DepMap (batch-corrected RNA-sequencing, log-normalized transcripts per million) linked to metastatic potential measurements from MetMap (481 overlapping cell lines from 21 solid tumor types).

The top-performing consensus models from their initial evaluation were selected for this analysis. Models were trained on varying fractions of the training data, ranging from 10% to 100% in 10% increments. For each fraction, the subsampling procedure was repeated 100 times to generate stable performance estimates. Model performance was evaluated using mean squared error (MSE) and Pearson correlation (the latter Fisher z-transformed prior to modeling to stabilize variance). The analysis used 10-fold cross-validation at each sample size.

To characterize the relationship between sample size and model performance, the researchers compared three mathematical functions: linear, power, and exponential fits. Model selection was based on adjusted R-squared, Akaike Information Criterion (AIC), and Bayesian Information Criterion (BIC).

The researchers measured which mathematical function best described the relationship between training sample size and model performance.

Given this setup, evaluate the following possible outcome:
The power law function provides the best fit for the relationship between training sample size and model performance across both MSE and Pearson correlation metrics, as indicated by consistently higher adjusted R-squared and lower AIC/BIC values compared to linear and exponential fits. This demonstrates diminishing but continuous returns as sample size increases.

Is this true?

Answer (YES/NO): YES